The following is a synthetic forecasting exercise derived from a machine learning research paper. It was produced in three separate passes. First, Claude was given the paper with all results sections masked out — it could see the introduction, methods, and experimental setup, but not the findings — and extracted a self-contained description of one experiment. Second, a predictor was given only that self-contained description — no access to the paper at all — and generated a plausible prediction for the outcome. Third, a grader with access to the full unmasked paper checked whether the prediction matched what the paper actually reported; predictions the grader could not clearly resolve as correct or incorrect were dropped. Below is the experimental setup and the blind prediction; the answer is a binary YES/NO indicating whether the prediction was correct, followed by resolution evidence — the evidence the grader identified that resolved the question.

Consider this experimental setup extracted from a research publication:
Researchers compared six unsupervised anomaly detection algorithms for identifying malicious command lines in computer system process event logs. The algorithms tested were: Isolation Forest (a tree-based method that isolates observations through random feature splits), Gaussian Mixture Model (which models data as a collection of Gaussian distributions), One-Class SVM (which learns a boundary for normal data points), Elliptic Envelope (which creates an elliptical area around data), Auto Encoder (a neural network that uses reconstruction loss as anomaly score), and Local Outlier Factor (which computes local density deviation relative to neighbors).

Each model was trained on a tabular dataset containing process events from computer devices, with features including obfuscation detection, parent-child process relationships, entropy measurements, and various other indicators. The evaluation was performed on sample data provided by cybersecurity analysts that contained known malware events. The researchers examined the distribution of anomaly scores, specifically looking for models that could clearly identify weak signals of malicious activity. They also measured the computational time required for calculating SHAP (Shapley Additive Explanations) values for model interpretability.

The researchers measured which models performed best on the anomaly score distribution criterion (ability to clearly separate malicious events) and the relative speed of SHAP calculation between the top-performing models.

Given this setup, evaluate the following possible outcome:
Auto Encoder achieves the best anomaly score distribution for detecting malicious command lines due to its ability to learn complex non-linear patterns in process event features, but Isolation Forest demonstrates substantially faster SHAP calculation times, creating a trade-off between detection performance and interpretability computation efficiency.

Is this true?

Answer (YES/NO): NO